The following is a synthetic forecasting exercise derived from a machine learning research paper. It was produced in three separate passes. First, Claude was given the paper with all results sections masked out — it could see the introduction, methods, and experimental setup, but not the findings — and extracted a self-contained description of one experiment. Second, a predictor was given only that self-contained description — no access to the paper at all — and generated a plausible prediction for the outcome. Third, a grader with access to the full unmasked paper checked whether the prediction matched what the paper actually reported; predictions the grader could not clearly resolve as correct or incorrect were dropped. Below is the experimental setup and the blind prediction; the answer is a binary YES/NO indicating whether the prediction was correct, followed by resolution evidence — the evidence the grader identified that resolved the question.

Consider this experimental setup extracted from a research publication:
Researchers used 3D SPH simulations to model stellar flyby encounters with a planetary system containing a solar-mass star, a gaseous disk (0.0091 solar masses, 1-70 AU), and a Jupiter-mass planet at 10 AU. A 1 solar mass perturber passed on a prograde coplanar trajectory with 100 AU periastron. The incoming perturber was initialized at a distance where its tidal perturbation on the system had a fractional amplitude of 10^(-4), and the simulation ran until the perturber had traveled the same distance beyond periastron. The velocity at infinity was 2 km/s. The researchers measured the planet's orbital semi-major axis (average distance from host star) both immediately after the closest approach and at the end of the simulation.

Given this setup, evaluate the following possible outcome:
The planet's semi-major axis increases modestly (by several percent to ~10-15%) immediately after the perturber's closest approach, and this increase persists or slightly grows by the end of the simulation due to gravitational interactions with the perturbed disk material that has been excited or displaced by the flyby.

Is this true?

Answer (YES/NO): NO